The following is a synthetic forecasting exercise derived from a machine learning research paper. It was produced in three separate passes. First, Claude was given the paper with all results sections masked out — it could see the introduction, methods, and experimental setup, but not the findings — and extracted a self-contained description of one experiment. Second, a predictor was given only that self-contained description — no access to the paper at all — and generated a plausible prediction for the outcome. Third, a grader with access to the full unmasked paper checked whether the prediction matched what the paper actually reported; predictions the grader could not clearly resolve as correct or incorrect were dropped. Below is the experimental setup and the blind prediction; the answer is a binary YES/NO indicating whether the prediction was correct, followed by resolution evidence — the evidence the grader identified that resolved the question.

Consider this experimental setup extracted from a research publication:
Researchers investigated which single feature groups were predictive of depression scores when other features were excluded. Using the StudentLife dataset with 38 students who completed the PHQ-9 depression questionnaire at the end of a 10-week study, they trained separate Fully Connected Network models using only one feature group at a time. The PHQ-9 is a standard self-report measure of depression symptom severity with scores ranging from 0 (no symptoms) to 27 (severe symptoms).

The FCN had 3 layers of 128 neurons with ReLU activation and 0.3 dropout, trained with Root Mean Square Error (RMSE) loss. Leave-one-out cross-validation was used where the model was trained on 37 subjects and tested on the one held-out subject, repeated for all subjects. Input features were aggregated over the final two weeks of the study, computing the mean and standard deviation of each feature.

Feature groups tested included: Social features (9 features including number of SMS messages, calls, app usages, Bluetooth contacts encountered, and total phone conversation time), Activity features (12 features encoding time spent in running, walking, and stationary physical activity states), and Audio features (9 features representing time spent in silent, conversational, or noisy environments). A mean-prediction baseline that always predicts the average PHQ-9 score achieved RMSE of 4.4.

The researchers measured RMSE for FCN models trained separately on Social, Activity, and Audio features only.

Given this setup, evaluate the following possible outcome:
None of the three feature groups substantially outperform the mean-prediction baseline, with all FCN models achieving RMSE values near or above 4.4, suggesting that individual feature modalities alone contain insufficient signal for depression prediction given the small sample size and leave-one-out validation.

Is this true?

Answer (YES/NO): YES